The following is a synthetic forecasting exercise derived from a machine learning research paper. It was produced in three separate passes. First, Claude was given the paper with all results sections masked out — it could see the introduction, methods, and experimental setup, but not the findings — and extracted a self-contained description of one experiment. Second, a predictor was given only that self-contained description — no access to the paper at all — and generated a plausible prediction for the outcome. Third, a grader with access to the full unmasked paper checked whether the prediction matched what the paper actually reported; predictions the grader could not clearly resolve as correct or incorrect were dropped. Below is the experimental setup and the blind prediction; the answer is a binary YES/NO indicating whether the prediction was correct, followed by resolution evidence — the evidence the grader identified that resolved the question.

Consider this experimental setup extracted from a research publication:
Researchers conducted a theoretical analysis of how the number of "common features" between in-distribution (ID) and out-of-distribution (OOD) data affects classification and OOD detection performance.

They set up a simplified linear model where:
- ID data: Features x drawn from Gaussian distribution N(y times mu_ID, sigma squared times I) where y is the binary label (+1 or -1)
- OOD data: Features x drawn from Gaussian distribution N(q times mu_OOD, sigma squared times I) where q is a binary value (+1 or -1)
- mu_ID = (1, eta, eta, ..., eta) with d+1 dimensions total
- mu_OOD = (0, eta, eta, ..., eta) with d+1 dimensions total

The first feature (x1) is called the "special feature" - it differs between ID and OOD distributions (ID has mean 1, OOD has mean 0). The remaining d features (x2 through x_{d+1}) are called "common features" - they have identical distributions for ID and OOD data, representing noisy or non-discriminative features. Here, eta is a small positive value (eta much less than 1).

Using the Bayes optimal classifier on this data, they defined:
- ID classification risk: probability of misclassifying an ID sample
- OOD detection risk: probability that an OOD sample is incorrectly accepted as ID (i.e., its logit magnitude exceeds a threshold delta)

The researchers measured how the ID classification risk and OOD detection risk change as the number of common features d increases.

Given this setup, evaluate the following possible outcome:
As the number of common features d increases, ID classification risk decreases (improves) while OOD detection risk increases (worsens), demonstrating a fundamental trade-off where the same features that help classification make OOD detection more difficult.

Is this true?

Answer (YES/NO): YES